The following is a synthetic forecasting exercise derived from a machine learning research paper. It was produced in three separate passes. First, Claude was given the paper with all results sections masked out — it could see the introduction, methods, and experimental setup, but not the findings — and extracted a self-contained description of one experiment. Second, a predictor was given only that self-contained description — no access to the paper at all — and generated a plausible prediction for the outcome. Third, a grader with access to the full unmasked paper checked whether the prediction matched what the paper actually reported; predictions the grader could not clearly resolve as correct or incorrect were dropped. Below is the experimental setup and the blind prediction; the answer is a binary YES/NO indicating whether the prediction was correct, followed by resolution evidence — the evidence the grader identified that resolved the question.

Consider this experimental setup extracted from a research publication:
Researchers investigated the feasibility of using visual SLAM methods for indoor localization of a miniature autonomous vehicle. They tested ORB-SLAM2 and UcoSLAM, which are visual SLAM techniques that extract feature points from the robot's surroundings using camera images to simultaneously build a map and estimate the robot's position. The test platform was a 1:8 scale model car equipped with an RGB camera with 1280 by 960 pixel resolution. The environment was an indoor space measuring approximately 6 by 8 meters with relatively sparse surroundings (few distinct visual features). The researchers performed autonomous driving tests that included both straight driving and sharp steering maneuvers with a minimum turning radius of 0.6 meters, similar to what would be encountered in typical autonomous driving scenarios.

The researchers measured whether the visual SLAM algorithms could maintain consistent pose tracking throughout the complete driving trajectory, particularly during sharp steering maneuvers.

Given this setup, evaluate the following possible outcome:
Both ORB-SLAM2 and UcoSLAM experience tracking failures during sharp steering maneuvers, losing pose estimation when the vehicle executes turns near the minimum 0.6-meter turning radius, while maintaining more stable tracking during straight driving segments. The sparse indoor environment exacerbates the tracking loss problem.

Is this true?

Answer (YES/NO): YES